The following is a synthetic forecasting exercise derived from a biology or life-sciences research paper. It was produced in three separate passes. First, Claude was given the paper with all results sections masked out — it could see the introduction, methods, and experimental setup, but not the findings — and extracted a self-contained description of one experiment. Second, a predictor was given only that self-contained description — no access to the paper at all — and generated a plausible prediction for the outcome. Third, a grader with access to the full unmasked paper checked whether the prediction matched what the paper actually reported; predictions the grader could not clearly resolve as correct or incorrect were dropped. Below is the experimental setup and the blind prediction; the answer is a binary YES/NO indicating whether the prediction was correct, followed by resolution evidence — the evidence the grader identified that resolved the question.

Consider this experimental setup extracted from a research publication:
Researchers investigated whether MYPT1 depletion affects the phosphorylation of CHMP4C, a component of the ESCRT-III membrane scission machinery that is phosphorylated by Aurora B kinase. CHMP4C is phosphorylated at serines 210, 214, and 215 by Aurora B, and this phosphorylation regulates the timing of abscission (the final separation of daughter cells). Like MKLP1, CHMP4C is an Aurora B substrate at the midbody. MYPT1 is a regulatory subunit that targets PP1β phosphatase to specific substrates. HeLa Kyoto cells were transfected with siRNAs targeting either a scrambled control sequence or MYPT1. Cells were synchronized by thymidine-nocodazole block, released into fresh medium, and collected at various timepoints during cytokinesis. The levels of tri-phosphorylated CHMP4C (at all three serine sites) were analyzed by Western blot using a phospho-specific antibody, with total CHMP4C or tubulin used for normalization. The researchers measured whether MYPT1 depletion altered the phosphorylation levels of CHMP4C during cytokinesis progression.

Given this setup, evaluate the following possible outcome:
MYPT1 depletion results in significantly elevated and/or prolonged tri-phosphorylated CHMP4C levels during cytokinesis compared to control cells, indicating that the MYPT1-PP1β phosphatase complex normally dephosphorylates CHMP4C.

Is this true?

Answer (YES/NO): NO